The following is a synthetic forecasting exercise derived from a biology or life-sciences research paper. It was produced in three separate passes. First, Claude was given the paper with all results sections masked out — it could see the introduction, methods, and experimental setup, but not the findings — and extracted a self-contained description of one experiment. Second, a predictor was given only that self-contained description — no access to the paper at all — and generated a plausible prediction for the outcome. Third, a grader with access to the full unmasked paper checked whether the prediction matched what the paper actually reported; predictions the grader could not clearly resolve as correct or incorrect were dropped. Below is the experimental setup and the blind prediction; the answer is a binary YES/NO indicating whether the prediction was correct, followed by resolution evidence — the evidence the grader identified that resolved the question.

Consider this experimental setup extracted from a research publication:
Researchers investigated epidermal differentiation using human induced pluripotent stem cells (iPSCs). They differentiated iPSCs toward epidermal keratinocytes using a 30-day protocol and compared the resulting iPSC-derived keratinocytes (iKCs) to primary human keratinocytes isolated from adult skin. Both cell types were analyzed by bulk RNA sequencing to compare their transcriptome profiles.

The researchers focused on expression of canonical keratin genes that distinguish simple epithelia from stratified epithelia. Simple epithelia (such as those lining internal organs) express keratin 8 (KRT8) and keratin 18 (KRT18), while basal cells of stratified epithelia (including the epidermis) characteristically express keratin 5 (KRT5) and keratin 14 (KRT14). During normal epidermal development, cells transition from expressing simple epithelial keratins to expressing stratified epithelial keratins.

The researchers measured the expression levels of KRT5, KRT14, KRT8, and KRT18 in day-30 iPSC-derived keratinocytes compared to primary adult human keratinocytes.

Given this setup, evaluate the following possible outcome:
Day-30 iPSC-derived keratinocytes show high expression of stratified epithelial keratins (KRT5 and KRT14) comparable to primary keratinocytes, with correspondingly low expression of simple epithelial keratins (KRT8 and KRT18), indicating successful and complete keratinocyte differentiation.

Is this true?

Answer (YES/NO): NO